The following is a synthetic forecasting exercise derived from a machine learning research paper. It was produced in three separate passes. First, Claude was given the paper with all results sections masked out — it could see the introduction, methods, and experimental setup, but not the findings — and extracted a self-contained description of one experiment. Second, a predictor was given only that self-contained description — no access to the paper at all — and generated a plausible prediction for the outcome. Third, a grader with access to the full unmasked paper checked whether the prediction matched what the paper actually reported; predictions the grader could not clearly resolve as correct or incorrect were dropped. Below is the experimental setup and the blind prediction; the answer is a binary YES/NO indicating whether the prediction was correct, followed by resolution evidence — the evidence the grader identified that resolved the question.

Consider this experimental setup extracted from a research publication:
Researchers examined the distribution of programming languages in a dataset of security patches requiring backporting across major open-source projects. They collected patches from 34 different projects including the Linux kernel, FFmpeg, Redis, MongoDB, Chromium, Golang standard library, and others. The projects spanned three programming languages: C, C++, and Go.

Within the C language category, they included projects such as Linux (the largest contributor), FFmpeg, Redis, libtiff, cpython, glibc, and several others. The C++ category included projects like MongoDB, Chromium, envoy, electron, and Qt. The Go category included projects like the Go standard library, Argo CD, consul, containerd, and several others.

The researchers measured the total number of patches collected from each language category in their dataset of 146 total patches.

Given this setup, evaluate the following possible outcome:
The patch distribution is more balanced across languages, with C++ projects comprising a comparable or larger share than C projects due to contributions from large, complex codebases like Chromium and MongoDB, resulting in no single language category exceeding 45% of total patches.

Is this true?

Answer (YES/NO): NO